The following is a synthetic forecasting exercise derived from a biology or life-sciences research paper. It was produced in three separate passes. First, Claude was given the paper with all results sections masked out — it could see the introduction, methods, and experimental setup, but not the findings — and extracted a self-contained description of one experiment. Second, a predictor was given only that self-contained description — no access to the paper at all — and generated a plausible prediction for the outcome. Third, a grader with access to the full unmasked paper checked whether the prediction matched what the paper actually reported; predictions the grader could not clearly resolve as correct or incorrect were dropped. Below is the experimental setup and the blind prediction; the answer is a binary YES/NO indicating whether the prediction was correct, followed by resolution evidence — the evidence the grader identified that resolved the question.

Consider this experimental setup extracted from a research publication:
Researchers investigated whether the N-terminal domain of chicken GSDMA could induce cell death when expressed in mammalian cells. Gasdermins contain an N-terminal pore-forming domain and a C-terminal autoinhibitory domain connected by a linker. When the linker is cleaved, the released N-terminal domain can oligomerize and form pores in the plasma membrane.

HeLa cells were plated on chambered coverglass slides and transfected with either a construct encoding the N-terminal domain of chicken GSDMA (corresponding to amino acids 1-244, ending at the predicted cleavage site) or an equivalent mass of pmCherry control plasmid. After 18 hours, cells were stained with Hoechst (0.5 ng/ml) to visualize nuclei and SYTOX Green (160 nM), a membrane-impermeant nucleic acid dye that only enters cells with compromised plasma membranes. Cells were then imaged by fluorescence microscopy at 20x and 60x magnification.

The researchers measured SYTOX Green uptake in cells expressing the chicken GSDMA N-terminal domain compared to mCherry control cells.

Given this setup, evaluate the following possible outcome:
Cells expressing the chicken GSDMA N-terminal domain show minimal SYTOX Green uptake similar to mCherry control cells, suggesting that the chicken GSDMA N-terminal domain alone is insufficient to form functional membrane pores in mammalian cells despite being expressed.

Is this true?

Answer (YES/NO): NO